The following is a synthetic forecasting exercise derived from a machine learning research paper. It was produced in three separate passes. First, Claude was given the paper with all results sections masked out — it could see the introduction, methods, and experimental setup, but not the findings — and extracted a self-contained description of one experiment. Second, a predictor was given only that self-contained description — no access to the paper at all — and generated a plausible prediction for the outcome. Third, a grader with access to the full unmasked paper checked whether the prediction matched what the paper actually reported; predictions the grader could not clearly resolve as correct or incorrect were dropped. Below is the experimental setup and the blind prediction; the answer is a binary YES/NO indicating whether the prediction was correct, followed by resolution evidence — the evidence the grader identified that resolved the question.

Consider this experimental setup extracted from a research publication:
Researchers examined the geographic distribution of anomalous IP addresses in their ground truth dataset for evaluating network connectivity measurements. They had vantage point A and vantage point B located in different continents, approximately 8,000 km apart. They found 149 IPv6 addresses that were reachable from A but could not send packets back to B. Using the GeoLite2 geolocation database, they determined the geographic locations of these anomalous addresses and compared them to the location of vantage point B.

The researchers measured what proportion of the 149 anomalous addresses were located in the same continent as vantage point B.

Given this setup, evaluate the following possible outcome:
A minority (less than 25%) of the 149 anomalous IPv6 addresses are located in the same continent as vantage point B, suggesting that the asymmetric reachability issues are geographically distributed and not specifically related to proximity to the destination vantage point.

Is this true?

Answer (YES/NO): YES